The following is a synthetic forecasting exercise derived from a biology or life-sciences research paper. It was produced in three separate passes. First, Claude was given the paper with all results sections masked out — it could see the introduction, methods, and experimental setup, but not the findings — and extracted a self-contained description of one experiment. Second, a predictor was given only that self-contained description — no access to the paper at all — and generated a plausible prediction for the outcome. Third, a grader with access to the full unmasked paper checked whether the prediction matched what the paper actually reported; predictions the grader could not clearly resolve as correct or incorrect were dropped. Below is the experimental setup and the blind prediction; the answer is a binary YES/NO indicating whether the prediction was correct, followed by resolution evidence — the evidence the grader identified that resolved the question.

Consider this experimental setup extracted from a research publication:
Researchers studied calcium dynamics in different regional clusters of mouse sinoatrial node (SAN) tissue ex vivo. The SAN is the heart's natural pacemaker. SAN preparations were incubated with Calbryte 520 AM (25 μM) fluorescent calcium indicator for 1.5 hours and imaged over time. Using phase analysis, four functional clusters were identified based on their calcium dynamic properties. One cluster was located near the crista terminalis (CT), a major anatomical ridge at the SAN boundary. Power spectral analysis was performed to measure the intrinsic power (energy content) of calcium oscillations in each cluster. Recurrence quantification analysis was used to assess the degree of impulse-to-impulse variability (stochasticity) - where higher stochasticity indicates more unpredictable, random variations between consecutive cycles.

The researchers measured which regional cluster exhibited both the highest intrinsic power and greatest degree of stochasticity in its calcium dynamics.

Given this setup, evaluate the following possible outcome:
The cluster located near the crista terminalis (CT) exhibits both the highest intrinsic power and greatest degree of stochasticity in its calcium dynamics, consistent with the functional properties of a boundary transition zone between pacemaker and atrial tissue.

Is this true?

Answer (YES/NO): YES